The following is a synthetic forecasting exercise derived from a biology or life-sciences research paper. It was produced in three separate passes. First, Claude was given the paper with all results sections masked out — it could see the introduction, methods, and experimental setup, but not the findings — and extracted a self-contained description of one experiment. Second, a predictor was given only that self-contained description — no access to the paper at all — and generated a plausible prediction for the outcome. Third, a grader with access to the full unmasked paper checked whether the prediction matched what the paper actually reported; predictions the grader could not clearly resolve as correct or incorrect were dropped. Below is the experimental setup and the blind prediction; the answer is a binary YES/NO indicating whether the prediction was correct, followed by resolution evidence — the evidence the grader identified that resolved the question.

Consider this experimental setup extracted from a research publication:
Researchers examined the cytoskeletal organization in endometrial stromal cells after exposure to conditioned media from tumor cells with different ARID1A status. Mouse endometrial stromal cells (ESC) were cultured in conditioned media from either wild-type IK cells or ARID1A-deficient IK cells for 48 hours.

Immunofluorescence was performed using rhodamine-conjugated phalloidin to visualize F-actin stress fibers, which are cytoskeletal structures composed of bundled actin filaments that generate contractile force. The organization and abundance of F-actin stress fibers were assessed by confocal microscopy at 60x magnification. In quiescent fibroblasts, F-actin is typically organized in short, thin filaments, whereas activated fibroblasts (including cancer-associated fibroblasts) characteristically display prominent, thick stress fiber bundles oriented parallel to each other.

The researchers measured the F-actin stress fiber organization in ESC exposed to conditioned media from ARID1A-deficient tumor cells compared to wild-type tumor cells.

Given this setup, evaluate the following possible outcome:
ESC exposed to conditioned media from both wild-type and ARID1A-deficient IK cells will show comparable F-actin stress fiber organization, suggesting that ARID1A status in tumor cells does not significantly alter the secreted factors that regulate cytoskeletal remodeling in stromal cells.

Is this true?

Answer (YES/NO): NO